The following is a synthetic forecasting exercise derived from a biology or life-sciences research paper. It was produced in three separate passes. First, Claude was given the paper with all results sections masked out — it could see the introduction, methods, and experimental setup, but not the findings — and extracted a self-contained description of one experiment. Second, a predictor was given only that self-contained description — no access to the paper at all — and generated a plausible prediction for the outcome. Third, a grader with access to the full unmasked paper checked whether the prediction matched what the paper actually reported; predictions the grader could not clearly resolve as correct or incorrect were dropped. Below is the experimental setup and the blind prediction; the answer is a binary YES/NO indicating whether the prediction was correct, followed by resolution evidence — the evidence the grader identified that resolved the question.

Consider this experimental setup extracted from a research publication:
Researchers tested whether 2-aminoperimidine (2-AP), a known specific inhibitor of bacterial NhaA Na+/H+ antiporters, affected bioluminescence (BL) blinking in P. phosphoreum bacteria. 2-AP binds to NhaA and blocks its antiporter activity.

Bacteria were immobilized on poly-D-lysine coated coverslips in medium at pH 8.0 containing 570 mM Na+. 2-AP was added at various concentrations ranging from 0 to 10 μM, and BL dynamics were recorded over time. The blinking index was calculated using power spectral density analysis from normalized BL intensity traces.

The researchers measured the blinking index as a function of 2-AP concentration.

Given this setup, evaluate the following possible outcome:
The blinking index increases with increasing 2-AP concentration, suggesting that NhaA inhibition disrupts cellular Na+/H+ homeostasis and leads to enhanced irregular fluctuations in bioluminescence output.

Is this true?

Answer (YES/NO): NO